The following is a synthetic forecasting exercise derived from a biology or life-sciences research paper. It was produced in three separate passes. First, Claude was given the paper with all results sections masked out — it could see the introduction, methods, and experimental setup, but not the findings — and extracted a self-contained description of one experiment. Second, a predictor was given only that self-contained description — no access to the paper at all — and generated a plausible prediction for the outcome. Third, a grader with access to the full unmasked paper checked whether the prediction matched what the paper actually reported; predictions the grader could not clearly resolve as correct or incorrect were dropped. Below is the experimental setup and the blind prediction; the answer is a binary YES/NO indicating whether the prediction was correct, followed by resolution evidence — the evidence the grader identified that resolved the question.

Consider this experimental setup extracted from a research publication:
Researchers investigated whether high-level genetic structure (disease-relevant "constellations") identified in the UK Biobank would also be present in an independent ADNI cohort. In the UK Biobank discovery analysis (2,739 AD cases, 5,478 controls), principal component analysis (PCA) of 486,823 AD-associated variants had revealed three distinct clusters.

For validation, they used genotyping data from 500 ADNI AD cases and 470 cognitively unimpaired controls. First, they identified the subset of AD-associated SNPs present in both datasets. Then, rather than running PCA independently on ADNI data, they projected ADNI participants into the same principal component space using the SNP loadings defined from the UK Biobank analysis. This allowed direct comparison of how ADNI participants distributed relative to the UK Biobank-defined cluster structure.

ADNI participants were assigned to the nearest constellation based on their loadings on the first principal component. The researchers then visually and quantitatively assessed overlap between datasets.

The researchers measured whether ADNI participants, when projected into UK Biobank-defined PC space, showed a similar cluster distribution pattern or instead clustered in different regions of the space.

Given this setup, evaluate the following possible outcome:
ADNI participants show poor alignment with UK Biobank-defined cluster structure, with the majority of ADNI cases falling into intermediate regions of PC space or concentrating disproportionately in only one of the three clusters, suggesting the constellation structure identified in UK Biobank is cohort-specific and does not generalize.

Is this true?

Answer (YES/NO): NO